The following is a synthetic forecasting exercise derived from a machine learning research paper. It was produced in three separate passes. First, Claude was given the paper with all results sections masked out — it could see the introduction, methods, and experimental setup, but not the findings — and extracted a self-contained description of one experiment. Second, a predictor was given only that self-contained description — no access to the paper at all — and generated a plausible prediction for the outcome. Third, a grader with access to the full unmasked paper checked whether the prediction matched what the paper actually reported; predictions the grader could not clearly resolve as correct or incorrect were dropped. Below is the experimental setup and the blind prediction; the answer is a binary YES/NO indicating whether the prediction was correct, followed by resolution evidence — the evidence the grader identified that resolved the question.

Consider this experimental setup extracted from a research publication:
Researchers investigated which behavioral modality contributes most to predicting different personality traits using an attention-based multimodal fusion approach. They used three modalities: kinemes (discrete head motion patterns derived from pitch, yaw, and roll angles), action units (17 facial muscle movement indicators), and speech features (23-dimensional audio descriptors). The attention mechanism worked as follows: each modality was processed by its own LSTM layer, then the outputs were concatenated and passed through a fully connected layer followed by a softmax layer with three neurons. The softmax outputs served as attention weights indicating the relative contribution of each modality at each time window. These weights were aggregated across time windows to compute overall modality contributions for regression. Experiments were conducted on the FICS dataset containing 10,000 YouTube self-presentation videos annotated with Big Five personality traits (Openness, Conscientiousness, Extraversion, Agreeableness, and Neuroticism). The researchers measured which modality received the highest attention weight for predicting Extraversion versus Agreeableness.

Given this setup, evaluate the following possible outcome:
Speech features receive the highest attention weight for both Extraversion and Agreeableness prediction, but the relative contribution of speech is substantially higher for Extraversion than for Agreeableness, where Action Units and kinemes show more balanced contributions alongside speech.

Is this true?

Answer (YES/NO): NO